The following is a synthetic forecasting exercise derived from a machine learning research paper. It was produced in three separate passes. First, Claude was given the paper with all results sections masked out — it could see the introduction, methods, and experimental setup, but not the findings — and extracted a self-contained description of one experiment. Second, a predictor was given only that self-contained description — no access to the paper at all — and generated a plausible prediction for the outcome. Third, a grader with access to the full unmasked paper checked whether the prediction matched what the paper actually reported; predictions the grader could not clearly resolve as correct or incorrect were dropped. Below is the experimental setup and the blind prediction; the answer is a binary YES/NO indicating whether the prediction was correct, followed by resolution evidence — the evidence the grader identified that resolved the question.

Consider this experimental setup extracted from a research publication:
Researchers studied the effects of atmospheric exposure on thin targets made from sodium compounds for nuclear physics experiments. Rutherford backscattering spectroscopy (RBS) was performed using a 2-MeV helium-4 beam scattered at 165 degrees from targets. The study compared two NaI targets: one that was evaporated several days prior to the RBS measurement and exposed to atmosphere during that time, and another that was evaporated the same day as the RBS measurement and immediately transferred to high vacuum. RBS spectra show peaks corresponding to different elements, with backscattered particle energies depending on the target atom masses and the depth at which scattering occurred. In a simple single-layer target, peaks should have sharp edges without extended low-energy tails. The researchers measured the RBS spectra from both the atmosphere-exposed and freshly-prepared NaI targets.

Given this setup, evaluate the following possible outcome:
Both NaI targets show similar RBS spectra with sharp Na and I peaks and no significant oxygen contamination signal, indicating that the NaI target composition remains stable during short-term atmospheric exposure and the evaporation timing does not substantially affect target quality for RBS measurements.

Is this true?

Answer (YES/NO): NO